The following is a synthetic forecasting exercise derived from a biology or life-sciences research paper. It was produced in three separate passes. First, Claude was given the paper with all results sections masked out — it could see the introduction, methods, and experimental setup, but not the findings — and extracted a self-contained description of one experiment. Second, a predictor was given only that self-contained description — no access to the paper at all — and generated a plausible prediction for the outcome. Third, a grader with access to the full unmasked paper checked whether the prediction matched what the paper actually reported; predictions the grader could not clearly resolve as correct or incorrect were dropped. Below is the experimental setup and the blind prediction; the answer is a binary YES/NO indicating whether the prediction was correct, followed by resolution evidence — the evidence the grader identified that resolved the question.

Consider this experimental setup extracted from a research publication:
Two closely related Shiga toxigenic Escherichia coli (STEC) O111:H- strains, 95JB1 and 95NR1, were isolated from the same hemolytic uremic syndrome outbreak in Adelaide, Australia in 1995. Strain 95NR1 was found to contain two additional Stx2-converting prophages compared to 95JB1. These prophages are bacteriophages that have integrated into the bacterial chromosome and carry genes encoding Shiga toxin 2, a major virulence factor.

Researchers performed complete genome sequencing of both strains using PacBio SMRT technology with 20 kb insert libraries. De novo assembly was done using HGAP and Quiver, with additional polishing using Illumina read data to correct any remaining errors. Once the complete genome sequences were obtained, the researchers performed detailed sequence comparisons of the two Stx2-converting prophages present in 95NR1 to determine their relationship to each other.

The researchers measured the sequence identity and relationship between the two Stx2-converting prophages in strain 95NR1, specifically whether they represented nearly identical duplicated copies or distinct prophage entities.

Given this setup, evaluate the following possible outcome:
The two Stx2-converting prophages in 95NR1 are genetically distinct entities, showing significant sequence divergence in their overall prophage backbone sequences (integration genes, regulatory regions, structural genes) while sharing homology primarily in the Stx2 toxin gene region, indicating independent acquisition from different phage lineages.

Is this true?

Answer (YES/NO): NO